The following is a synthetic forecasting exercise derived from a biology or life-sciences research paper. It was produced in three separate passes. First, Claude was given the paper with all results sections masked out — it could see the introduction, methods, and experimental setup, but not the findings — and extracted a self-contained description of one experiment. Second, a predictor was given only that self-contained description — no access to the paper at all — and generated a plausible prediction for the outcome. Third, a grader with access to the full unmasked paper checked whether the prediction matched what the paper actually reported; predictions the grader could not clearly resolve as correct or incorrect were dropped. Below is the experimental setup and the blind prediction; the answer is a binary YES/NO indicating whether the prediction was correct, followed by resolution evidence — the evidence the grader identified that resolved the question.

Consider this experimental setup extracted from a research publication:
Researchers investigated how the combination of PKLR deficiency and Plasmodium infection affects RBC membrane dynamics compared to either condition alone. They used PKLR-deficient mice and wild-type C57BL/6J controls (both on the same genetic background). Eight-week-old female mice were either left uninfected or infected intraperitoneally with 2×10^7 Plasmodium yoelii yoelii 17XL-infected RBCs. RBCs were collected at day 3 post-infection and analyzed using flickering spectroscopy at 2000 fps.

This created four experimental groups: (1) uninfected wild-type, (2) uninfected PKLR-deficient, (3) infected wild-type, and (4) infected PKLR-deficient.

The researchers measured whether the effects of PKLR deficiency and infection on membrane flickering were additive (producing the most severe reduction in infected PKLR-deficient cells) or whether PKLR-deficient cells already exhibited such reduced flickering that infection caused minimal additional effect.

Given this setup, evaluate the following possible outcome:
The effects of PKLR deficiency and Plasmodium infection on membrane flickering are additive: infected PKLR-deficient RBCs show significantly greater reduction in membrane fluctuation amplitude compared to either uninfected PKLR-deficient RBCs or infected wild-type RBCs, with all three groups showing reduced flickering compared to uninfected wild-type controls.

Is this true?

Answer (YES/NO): NO